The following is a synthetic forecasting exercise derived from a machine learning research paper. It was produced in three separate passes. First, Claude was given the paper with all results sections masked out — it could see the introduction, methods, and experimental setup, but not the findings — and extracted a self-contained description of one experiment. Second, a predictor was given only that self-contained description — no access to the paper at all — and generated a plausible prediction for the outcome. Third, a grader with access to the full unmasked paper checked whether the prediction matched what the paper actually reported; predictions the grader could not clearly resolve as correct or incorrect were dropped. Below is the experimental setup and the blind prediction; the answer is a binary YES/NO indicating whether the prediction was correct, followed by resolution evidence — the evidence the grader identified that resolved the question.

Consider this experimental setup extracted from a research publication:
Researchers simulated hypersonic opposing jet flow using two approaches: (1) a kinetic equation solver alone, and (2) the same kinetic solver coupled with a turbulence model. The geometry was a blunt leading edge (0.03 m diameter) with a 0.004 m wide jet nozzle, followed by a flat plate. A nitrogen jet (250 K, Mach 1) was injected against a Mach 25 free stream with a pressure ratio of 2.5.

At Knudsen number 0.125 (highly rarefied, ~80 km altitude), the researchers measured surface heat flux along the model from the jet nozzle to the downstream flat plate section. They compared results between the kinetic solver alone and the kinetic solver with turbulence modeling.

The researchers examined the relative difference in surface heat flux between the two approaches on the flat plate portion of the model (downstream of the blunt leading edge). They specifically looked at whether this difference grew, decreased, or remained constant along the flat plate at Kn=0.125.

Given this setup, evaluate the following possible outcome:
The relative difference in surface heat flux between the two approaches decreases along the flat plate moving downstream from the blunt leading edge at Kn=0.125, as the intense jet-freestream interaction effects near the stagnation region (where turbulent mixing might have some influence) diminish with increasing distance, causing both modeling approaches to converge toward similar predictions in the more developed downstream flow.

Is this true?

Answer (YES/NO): NO